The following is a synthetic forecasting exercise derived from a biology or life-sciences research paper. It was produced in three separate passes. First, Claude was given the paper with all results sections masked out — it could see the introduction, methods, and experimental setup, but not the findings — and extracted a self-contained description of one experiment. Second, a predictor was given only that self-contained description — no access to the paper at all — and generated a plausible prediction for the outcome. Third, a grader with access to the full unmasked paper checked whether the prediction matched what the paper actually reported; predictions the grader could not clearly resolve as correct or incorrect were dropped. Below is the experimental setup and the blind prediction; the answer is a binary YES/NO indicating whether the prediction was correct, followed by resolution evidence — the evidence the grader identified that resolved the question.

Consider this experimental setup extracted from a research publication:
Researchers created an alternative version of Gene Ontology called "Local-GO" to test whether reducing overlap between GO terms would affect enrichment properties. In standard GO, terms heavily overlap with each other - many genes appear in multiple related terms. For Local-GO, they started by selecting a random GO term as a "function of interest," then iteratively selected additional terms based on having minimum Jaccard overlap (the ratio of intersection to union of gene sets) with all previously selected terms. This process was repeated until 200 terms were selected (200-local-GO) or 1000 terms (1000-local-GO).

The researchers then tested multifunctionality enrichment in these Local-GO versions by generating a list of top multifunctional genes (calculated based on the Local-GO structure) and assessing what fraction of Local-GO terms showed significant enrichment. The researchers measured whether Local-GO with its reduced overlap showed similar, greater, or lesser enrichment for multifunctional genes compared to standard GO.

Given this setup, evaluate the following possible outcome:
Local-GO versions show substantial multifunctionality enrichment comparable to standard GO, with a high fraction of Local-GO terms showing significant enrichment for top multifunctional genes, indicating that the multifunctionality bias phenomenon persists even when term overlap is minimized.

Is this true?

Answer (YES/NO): NO